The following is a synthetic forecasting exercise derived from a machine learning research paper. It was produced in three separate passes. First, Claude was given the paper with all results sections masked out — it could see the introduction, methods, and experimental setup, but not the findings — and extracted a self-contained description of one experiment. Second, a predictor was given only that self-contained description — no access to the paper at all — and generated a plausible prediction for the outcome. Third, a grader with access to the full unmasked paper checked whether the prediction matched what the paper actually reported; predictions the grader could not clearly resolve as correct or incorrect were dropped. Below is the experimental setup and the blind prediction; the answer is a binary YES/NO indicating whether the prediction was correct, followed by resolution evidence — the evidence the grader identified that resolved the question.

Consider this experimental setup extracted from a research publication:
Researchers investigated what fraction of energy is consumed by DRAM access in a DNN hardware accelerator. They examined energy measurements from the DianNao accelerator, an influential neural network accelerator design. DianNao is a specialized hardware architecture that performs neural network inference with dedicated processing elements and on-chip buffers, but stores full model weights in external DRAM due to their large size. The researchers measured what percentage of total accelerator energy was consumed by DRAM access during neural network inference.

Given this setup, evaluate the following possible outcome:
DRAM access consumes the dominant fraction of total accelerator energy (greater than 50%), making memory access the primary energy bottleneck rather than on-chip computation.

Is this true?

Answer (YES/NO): YES